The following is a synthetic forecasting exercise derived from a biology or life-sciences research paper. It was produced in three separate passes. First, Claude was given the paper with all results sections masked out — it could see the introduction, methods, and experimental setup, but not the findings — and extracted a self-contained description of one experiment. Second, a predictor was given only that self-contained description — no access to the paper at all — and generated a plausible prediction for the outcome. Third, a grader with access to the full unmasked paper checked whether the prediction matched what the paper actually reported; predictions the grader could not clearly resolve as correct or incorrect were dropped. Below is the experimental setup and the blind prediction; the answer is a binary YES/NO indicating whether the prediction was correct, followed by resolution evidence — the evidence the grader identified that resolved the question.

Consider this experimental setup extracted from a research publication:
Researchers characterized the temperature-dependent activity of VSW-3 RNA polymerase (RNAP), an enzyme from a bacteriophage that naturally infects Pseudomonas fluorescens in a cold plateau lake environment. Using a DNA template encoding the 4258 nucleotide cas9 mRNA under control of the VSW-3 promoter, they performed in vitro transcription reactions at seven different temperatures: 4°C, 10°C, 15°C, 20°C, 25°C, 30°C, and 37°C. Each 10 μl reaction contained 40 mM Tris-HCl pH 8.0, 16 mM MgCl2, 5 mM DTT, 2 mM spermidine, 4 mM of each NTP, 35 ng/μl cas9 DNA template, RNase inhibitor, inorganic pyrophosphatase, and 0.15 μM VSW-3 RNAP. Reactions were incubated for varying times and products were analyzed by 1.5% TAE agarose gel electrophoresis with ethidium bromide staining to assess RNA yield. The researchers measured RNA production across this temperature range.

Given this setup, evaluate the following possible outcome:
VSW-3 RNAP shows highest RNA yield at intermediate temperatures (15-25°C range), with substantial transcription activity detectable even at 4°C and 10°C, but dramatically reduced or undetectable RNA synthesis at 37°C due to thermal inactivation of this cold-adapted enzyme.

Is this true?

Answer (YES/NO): YES